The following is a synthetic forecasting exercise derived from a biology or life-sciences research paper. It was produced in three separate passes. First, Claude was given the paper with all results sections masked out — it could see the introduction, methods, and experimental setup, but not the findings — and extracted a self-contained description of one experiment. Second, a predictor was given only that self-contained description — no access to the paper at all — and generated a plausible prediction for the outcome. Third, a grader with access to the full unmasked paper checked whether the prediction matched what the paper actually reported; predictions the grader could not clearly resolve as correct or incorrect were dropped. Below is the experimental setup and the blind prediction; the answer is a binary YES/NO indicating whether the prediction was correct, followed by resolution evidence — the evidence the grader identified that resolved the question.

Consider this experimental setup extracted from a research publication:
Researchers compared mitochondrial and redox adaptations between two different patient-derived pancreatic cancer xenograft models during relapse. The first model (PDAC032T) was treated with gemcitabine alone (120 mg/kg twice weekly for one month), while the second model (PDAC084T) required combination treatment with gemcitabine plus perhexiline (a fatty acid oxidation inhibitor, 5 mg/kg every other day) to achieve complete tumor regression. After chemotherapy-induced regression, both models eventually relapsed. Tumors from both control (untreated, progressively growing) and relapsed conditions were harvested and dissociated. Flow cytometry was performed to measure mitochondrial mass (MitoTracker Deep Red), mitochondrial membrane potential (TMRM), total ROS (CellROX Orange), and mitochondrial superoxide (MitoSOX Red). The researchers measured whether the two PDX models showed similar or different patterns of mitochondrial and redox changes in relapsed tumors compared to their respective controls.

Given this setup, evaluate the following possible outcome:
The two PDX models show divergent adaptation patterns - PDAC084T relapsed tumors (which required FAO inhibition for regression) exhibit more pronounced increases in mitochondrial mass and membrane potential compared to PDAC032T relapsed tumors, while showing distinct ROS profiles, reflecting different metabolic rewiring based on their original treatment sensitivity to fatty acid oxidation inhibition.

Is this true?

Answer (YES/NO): NO